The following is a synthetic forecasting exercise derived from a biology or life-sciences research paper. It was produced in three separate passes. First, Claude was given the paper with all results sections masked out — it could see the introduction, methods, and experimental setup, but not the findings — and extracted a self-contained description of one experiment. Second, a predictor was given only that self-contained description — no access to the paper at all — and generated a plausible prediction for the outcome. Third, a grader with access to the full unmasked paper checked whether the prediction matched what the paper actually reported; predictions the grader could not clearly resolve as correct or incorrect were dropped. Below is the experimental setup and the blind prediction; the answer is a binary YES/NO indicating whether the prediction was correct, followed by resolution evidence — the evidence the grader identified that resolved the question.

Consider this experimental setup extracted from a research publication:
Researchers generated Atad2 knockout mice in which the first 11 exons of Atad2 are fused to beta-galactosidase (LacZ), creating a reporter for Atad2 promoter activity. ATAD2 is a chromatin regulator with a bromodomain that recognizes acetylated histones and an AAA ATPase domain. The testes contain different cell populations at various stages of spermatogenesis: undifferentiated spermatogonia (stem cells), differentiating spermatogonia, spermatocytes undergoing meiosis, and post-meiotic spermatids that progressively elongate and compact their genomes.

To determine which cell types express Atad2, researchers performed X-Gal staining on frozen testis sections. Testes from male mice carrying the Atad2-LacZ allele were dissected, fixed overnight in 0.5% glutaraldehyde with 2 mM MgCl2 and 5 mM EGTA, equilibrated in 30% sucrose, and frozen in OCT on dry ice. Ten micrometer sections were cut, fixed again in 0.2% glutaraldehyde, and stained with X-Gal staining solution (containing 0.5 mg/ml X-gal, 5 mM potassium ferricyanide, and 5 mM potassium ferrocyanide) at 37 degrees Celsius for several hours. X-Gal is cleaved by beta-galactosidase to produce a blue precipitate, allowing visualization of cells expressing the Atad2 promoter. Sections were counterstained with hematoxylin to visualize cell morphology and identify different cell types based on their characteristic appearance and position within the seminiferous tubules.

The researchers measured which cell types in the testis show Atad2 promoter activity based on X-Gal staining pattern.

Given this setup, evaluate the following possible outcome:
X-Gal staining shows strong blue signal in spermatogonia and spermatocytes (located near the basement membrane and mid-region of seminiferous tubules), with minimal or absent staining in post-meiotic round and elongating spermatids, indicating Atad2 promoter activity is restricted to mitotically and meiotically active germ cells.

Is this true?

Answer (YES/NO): NO